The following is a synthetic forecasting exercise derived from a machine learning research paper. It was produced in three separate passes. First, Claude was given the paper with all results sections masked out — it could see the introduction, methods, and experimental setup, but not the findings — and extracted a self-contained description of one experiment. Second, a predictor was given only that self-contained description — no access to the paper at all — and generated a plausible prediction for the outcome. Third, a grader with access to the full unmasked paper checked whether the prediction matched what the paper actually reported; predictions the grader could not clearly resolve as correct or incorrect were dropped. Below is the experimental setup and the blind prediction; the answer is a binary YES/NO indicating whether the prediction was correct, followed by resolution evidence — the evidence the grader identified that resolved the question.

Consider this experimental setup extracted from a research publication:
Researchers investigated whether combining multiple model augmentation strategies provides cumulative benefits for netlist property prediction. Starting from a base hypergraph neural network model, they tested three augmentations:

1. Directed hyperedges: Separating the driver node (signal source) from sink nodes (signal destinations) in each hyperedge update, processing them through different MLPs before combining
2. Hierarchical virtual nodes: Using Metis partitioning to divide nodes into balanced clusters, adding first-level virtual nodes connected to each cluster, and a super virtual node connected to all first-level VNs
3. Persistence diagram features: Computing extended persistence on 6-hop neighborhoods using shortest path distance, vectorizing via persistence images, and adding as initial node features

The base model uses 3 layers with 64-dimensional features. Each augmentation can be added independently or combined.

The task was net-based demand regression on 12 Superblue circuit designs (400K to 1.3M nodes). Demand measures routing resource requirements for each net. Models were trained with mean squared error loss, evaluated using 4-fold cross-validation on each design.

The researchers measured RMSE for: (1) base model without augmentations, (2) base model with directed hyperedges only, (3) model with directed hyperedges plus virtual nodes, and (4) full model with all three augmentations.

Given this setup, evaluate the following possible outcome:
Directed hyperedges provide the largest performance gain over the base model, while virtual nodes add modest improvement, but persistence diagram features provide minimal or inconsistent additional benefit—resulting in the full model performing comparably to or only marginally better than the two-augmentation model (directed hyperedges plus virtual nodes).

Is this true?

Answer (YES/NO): NO